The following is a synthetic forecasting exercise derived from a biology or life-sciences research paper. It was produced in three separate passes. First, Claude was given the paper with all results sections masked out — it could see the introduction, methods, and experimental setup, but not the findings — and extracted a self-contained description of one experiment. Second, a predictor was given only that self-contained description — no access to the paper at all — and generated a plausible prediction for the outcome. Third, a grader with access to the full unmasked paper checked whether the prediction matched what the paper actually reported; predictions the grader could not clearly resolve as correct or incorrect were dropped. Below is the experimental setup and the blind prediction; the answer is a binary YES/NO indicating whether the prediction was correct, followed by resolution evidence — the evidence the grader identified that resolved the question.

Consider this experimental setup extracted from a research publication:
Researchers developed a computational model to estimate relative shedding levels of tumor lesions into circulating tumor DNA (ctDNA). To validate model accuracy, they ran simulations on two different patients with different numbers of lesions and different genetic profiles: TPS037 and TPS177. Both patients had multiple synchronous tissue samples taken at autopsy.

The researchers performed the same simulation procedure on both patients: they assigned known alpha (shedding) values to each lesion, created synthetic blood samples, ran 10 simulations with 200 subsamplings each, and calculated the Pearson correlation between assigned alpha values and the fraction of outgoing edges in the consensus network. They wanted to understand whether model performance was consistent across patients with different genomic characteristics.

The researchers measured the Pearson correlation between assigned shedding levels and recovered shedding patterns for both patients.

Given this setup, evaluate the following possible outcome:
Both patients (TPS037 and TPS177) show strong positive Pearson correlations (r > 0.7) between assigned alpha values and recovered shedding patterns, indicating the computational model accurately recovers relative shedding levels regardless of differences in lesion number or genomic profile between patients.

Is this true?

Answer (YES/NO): NO